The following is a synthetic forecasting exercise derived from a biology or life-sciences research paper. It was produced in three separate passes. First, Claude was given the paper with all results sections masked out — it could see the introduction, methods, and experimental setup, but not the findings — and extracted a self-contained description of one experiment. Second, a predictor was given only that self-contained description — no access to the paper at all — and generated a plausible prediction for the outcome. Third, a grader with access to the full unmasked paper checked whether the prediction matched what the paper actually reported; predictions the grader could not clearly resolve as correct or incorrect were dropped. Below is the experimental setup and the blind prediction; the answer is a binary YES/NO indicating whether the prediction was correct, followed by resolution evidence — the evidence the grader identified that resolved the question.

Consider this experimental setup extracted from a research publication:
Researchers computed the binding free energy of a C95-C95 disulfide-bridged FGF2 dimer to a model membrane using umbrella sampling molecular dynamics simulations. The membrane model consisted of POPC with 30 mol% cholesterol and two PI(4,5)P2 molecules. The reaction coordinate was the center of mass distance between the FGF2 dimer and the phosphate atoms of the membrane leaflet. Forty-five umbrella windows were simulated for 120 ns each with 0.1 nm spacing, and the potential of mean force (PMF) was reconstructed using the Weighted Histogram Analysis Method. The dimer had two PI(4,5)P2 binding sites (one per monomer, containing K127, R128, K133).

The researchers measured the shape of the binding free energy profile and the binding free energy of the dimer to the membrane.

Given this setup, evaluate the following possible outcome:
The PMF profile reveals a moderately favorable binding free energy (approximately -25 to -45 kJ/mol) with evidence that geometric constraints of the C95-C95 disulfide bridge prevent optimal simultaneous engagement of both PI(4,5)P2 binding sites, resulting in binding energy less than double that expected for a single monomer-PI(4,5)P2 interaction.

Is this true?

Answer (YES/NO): NO